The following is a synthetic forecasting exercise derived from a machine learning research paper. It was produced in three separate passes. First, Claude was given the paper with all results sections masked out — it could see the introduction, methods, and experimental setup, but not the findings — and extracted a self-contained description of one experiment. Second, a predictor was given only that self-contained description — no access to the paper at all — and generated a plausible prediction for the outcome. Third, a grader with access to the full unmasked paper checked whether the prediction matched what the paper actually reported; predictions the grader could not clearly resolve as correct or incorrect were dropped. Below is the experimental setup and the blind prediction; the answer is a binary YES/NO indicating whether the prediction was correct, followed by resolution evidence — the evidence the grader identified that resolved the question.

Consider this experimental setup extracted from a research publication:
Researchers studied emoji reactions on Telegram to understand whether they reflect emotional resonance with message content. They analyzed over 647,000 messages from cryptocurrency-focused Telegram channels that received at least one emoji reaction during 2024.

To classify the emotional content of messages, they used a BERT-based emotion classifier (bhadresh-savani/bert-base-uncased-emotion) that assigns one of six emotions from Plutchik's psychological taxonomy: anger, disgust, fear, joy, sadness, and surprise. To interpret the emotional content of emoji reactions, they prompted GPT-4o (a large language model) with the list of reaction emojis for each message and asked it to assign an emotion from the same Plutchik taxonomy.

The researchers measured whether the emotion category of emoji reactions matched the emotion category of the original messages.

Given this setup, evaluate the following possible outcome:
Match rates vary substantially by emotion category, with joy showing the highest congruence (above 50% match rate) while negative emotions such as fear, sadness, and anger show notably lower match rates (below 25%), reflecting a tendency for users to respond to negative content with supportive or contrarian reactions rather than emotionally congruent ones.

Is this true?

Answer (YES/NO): NO